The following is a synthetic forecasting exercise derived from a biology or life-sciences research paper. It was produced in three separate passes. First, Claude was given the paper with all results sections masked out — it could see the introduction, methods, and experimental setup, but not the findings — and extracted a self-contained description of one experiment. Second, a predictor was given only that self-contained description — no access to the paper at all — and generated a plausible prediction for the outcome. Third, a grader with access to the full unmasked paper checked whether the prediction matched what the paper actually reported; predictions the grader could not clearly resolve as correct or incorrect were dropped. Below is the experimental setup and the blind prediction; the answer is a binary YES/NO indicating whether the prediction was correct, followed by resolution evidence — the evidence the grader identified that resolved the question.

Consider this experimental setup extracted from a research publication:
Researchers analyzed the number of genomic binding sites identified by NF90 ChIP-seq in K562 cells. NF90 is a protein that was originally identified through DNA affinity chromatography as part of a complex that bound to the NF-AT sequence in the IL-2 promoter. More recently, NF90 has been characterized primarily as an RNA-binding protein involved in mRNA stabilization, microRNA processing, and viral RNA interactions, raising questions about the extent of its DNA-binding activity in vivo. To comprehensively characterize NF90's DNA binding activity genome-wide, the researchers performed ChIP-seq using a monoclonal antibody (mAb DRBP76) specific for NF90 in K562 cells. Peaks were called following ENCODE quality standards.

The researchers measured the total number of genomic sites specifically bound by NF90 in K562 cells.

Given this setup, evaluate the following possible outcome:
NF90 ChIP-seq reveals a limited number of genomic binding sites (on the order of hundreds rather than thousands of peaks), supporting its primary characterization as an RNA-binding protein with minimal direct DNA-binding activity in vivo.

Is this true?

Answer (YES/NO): NO